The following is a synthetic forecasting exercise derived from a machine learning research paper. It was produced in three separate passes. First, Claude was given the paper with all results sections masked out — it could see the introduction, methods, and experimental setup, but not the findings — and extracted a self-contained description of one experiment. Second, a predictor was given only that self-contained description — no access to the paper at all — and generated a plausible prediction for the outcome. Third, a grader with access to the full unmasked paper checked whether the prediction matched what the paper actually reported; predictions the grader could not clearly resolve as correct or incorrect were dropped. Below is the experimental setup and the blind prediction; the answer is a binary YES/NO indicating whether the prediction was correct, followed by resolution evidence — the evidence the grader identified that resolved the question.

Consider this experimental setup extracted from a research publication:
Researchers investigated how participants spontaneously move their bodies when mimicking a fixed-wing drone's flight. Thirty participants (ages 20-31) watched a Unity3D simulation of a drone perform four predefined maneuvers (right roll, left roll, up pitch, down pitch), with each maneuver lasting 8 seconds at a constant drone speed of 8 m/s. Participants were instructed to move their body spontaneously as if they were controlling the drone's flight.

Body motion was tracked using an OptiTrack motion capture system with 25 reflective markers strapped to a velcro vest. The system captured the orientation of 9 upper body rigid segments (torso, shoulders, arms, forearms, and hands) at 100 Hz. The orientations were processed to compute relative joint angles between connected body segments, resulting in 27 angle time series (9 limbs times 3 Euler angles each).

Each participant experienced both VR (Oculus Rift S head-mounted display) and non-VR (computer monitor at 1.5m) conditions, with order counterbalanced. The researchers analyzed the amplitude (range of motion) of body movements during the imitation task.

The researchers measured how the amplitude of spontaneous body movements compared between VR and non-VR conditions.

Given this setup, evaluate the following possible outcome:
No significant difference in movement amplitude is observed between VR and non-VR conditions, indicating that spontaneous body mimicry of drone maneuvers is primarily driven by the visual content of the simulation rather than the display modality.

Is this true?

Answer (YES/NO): NO